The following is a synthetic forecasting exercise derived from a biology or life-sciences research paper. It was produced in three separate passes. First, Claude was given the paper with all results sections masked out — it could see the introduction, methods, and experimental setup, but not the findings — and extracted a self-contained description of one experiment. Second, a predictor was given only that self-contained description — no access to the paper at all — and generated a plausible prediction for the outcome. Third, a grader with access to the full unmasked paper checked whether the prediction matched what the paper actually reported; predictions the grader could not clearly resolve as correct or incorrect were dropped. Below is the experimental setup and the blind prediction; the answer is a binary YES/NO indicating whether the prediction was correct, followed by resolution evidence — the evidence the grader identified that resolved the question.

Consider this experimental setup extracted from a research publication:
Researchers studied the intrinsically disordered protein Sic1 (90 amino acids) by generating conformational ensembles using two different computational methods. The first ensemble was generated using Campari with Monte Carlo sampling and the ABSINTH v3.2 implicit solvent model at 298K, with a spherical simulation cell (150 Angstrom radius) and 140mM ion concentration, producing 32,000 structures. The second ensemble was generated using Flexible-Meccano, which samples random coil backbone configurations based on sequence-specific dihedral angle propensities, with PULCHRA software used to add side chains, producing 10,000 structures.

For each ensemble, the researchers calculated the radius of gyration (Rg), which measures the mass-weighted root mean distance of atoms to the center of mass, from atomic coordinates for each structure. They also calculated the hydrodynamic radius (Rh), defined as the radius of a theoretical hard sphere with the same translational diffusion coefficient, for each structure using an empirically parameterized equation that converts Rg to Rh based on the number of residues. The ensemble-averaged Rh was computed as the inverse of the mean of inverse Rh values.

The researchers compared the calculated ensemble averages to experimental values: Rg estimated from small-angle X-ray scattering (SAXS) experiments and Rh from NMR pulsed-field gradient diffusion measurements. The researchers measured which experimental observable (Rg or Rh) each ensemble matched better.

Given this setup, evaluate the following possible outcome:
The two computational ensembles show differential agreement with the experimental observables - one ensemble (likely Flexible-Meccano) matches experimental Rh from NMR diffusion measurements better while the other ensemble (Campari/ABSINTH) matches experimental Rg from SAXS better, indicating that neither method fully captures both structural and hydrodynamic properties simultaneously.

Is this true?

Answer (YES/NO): NO